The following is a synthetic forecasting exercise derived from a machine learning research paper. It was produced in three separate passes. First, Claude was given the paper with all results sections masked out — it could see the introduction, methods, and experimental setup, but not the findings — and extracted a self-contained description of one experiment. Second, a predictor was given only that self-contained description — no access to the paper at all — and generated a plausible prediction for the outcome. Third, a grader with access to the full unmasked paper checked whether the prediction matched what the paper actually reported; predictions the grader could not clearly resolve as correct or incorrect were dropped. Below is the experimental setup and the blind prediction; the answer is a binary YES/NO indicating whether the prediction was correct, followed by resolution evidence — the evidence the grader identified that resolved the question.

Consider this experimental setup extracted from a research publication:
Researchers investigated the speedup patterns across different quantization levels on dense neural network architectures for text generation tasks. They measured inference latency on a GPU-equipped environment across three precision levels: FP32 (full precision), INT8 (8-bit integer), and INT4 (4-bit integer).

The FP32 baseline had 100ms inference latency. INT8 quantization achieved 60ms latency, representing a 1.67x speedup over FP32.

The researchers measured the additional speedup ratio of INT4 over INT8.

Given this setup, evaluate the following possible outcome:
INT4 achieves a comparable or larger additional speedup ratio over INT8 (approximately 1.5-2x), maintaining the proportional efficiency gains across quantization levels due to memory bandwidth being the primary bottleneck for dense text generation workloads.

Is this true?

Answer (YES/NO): YES